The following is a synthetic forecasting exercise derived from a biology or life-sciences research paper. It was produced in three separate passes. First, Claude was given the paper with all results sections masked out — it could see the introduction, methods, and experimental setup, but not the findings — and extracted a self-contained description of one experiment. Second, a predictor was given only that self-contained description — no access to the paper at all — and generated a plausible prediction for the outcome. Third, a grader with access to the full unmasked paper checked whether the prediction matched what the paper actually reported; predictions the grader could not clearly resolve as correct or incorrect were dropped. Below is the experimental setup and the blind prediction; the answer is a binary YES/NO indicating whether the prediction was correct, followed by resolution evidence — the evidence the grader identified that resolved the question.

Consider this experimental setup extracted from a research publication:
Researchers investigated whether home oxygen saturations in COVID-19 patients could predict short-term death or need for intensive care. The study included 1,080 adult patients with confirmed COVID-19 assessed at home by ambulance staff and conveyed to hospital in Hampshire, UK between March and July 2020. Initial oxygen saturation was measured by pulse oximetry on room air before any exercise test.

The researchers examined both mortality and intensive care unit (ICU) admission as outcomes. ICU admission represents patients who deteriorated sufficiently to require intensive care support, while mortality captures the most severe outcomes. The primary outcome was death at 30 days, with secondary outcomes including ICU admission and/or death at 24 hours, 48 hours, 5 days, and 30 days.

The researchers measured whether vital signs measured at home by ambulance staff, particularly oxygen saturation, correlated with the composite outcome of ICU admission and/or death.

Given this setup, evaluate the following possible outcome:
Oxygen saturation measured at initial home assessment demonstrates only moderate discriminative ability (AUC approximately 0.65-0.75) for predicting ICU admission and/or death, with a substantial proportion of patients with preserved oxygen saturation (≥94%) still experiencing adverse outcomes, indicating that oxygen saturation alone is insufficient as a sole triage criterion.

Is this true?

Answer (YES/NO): NO